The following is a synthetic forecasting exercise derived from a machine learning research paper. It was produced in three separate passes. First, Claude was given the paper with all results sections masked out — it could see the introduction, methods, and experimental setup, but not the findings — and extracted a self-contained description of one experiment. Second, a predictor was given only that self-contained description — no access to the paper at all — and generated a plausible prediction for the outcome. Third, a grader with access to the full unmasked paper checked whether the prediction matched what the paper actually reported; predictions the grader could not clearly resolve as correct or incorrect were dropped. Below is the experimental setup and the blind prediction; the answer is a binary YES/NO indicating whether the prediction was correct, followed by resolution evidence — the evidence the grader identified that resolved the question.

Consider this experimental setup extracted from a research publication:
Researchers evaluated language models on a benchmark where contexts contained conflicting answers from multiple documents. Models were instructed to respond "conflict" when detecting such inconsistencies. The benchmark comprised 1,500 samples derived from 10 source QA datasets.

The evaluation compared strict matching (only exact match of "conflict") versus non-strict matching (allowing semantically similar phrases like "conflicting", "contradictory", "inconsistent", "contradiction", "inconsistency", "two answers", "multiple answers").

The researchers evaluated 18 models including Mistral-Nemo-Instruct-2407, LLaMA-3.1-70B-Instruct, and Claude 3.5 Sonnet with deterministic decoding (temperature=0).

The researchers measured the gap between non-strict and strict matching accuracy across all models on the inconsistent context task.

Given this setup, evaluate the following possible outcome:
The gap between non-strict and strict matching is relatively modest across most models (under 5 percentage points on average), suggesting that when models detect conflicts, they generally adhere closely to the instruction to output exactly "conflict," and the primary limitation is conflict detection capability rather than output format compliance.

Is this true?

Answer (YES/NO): YES